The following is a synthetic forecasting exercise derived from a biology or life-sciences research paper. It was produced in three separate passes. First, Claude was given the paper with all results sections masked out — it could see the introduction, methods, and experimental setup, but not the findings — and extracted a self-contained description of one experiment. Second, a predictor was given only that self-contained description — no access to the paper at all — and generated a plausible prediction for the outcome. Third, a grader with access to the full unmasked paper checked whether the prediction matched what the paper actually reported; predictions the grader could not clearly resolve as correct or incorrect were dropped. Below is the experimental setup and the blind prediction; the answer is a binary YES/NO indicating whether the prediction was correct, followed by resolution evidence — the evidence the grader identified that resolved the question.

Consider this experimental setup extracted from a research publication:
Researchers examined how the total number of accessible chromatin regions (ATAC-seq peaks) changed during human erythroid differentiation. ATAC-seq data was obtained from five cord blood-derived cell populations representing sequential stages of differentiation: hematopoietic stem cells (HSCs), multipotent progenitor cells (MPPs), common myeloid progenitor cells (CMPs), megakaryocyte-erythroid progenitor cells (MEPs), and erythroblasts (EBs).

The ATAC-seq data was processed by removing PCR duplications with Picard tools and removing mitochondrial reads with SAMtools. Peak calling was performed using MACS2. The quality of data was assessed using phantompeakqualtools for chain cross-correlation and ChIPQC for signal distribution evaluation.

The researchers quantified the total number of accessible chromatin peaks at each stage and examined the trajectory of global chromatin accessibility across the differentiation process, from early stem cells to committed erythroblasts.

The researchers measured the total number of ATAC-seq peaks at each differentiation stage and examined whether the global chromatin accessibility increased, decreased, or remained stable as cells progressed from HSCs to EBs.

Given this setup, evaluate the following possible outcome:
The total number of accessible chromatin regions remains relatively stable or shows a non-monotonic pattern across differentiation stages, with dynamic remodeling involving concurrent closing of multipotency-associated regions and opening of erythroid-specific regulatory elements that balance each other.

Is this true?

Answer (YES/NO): NO